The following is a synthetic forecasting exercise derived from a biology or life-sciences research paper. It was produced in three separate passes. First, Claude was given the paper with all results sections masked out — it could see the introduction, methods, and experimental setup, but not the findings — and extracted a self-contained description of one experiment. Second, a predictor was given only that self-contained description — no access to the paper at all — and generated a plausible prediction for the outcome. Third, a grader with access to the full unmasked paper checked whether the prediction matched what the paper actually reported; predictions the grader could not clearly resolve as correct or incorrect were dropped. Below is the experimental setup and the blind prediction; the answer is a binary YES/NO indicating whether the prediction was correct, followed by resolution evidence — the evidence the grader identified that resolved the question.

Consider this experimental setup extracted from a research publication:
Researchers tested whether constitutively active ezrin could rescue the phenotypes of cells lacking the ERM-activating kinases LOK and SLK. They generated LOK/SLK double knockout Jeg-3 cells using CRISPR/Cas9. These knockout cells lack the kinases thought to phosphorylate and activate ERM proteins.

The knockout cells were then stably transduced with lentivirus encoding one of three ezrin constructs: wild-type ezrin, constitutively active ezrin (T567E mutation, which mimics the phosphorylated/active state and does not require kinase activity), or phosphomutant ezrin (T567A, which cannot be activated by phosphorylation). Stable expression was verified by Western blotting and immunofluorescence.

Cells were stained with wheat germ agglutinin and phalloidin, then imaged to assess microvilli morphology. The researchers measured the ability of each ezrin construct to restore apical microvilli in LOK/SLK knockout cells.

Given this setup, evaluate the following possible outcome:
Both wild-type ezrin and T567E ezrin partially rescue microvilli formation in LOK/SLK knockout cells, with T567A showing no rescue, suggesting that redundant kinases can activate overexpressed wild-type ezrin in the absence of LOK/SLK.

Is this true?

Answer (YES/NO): NO